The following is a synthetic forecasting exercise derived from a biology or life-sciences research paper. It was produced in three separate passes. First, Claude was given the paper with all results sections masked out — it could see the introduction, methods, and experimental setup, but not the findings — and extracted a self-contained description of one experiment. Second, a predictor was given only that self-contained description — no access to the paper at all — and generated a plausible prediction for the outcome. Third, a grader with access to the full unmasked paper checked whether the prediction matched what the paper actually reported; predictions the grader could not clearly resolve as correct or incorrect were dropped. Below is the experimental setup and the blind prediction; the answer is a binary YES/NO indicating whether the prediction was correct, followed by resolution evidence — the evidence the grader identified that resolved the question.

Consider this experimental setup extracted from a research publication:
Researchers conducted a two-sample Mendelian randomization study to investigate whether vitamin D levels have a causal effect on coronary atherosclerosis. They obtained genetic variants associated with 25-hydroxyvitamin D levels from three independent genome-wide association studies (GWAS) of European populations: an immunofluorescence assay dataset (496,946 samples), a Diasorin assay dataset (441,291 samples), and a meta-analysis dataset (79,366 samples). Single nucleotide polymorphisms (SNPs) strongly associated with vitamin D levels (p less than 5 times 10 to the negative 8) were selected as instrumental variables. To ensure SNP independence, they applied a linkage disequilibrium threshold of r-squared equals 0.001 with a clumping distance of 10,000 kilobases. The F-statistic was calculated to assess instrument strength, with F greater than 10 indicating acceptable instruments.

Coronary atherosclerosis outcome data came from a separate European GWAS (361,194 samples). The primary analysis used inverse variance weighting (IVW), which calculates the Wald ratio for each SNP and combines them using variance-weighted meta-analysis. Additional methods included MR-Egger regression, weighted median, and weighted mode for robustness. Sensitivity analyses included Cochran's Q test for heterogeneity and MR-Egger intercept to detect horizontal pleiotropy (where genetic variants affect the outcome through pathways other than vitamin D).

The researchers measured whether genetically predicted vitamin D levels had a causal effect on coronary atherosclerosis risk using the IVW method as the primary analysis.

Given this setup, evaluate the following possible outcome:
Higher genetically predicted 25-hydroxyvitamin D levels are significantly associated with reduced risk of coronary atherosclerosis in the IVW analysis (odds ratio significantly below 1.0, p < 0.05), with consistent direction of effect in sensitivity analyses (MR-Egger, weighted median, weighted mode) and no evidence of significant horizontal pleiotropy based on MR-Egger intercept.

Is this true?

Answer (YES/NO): NO